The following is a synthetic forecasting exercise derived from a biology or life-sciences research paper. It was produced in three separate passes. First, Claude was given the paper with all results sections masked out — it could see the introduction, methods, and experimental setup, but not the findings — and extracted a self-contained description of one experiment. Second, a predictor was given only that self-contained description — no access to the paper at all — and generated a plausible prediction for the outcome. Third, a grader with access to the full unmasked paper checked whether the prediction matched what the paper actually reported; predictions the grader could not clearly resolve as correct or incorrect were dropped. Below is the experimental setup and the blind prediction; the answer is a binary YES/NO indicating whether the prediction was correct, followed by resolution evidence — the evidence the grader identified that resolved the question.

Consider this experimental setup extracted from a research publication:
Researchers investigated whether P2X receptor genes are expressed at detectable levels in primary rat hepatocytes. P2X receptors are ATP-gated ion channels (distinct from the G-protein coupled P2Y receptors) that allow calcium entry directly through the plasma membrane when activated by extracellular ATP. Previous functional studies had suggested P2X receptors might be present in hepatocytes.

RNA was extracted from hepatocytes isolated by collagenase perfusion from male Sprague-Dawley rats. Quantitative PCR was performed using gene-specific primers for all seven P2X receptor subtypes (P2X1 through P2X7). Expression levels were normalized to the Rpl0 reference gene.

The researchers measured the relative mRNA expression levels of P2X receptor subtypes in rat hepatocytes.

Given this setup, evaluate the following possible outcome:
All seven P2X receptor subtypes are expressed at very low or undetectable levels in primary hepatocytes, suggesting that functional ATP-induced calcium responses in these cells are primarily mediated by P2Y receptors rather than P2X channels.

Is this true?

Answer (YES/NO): NO